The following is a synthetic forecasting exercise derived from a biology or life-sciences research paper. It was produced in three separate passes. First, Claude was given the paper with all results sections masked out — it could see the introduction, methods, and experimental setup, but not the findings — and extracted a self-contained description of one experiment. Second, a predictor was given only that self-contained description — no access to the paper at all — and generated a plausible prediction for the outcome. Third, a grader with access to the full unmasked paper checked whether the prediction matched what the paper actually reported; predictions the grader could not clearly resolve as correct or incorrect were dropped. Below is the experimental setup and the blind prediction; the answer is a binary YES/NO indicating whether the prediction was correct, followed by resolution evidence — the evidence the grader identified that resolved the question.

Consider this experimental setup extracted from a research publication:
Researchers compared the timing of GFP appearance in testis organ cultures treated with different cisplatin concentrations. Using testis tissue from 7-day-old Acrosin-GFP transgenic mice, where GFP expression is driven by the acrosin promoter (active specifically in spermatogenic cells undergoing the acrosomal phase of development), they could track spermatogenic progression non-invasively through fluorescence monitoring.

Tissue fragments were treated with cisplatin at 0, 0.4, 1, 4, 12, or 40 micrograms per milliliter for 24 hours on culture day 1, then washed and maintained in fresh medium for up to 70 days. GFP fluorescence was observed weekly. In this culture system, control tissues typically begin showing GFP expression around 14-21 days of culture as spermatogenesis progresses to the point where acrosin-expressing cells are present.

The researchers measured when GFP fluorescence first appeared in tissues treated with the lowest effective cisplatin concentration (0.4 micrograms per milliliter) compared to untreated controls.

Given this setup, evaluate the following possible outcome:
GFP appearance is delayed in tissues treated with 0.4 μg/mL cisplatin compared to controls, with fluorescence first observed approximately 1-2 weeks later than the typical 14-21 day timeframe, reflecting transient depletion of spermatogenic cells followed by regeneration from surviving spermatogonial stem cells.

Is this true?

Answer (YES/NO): NO